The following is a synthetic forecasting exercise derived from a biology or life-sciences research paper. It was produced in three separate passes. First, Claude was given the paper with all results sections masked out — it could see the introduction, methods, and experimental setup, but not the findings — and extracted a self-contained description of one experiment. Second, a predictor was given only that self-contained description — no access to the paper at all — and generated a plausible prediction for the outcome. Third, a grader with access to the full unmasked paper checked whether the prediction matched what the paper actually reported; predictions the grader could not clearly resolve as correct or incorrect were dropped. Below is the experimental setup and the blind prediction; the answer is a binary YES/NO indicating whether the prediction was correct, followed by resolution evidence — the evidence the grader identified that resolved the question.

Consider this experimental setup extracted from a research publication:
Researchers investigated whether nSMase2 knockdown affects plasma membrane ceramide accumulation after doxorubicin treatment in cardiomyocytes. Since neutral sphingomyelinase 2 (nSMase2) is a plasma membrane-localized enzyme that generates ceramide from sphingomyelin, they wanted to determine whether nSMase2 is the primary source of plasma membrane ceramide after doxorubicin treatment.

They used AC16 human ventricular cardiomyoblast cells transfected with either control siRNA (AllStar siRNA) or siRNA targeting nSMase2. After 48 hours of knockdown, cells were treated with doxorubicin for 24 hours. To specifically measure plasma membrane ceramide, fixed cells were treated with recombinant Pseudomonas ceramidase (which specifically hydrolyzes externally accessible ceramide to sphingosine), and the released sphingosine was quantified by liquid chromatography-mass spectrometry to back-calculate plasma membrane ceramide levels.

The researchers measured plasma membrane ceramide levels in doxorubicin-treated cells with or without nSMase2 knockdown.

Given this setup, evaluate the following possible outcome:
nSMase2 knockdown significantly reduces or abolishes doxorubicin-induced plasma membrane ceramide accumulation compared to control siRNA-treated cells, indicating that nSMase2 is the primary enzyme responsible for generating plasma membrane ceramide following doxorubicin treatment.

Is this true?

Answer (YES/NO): YES